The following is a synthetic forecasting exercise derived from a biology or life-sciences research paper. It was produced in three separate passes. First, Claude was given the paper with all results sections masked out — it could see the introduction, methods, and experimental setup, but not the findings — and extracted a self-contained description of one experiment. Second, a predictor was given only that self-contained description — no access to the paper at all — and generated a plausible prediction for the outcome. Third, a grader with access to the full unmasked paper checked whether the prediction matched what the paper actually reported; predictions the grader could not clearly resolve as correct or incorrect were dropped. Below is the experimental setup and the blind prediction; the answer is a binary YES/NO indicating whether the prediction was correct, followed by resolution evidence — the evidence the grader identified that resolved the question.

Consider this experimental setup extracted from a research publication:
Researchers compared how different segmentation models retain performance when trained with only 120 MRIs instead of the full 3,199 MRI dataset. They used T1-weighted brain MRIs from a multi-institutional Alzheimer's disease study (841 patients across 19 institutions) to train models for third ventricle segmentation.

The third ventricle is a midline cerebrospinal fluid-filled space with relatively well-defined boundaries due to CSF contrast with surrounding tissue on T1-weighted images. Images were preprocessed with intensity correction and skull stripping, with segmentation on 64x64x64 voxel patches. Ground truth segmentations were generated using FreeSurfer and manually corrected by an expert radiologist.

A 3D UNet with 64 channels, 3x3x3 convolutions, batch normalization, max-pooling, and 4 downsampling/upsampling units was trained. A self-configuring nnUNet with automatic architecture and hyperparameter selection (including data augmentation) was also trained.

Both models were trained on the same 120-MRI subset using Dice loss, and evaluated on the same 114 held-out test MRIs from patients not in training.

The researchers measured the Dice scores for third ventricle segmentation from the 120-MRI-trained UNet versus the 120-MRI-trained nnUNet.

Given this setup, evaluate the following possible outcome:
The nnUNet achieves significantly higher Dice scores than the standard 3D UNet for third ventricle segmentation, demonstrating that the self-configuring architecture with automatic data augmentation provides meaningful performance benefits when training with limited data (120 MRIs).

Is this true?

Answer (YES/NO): NO